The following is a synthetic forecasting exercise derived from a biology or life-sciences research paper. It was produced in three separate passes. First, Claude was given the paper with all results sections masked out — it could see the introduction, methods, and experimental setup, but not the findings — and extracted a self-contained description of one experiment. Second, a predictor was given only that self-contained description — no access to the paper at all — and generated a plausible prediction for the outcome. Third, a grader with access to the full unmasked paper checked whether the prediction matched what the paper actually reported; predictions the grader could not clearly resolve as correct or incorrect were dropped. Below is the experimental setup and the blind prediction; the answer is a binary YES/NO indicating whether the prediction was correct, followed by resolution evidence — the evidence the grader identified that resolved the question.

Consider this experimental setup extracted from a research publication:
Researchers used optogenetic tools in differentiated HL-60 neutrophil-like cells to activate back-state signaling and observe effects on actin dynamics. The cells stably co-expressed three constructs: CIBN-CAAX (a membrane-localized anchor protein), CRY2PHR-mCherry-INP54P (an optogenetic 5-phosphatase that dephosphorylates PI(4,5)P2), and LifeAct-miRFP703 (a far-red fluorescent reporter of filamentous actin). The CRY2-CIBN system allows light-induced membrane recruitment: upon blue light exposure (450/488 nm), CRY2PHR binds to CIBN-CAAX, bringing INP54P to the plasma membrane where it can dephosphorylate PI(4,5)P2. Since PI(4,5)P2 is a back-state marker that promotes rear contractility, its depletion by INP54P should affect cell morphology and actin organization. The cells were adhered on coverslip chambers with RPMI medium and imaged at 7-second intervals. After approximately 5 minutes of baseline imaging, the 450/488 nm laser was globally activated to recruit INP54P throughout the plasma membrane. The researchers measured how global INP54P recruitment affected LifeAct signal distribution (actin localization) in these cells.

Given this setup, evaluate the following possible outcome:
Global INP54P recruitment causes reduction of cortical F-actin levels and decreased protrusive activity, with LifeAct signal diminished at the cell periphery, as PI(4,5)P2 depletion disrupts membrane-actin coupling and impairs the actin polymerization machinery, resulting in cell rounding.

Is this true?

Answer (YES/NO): NO